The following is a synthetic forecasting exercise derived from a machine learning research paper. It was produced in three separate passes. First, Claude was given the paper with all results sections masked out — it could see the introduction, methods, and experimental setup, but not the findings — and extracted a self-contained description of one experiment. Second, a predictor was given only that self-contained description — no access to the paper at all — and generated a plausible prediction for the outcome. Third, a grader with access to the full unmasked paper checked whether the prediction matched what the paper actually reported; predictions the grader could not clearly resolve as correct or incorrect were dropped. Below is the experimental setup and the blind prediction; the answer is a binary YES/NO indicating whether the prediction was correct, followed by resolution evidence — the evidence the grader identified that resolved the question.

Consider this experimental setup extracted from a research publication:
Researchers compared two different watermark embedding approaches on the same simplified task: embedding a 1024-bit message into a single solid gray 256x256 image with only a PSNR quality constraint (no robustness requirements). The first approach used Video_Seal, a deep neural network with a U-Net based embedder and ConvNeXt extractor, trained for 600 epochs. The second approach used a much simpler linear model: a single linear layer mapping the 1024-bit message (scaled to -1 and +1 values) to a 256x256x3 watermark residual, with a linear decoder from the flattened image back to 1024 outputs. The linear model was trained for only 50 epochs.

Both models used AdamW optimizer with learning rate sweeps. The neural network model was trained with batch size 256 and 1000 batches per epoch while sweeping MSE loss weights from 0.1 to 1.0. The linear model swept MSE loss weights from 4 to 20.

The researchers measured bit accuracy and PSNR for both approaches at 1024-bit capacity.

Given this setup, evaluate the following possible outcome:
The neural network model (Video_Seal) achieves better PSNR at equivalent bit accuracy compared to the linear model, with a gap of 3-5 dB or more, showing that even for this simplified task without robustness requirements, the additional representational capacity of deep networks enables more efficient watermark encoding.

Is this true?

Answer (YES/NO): NO